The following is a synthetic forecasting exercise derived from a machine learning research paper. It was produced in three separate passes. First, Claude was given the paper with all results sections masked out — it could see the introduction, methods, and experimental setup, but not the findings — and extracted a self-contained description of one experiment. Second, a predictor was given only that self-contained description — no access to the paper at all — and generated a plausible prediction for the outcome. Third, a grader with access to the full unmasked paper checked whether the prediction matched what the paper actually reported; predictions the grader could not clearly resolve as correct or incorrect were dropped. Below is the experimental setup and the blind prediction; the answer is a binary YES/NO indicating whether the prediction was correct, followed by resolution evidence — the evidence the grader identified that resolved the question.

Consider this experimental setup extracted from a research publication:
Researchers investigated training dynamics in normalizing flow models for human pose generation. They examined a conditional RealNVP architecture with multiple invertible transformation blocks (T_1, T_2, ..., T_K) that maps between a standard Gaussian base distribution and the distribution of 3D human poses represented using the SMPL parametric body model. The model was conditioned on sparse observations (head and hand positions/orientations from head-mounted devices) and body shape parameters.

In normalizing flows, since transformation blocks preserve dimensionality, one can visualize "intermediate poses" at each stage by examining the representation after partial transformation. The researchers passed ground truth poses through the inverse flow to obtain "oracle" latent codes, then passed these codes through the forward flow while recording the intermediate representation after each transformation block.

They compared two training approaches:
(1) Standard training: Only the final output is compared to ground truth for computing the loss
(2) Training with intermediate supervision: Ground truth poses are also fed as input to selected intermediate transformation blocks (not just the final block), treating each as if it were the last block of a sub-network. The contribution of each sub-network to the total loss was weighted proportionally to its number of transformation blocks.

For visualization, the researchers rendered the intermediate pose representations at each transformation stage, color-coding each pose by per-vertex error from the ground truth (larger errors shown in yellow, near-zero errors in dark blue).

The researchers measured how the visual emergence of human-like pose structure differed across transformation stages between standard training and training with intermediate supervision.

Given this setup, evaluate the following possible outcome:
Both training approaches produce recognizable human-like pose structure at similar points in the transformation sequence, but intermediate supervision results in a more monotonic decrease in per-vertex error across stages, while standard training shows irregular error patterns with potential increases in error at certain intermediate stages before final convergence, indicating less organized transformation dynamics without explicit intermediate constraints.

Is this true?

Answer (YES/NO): NO